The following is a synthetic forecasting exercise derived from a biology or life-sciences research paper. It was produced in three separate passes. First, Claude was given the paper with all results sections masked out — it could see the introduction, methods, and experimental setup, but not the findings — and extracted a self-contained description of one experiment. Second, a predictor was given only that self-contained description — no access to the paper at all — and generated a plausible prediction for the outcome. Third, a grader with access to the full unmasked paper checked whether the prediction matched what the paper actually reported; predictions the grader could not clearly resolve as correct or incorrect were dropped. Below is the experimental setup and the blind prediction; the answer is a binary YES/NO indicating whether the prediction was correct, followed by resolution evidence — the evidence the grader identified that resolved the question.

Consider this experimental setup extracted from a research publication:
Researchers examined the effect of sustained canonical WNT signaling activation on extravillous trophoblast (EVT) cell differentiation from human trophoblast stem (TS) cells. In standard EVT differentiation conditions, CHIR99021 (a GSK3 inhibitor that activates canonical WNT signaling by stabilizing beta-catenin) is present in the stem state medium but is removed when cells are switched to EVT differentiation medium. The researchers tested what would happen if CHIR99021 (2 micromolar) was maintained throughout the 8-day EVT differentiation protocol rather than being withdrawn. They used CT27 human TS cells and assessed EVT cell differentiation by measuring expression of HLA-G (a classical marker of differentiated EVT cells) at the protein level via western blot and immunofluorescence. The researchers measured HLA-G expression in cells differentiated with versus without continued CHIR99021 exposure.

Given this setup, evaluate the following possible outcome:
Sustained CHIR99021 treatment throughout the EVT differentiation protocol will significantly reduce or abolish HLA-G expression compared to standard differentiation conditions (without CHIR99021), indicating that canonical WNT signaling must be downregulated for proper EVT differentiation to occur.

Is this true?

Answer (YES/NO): YES